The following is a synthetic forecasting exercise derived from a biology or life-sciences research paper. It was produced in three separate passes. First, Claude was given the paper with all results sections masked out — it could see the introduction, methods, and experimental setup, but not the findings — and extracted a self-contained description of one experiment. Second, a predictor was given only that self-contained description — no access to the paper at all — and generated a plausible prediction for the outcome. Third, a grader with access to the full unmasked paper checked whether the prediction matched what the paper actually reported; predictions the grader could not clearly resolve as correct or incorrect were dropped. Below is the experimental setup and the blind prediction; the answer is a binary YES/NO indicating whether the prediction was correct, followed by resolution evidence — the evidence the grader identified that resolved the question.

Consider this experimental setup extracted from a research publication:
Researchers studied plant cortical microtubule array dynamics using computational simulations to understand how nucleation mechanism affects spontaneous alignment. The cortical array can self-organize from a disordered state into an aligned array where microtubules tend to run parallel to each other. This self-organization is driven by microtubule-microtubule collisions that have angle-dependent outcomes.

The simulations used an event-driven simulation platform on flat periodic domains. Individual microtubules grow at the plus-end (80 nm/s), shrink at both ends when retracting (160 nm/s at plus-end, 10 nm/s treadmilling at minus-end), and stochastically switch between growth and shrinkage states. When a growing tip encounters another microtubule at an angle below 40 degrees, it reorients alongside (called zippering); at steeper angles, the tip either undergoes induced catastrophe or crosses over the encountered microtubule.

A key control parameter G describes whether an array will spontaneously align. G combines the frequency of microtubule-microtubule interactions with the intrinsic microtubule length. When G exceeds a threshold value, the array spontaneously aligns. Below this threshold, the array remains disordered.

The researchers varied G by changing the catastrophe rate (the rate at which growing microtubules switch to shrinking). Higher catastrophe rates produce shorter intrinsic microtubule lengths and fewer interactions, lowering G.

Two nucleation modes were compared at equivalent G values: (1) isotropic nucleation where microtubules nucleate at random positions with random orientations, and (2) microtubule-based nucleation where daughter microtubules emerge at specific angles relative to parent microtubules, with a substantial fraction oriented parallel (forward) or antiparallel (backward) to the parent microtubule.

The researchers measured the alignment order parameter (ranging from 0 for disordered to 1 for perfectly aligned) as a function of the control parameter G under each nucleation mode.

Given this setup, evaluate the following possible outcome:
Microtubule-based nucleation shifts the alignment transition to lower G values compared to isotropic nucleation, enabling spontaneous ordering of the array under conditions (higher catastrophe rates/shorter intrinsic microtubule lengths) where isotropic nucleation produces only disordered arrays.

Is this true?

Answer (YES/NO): YES